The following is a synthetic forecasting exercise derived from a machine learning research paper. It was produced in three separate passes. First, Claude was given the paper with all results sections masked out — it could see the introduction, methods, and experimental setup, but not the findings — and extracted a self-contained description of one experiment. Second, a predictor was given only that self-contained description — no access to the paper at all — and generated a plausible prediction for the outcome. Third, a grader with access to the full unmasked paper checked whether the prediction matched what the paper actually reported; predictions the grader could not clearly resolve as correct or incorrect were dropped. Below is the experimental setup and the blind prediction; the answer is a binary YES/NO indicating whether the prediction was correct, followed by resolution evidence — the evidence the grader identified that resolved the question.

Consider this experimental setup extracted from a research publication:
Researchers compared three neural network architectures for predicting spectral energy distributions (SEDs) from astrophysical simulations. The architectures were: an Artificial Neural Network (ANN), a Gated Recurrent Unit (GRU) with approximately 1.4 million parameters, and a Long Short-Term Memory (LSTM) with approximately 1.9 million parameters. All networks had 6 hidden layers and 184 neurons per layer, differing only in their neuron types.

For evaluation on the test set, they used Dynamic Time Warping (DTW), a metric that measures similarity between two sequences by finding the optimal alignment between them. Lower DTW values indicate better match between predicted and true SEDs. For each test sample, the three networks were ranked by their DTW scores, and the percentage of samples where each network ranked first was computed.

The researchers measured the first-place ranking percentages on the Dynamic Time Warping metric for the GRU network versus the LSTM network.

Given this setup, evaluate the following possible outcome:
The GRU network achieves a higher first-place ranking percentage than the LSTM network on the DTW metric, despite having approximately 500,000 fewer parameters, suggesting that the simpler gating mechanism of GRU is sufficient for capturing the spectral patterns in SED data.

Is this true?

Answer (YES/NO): YES